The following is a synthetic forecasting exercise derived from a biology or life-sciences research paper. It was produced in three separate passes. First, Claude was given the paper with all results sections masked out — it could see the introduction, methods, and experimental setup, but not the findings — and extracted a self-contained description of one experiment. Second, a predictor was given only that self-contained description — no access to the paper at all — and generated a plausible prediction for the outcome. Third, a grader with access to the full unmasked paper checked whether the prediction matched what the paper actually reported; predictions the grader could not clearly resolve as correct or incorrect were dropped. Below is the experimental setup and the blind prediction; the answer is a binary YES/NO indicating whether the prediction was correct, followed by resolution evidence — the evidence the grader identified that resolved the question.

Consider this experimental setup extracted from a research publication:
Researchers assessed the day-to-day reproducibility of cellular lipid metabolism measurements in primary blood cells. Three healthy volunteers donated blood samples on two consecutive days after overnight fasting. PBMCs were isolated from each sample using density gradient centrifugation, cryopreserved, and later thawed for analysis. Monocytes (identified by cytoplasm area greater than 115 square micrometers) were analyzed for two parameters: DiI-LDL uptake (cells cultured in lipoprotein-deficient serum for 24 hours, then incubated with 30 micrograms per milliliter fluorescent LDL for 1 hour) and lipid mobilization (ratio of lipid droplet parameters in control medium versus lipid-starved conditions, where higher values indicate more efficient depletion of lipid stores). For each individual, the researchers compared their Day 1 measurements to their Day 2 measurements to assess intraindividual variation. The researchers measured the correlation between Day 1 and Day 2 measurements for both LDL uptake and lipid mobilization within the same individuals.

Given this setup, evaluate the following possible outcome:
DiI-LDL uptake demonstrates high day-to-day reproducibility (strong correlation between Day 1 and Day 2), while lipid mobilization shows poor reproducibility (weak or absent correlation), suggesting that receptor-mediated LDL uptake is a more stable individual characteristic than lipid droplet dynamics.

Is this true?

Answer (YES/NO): NO